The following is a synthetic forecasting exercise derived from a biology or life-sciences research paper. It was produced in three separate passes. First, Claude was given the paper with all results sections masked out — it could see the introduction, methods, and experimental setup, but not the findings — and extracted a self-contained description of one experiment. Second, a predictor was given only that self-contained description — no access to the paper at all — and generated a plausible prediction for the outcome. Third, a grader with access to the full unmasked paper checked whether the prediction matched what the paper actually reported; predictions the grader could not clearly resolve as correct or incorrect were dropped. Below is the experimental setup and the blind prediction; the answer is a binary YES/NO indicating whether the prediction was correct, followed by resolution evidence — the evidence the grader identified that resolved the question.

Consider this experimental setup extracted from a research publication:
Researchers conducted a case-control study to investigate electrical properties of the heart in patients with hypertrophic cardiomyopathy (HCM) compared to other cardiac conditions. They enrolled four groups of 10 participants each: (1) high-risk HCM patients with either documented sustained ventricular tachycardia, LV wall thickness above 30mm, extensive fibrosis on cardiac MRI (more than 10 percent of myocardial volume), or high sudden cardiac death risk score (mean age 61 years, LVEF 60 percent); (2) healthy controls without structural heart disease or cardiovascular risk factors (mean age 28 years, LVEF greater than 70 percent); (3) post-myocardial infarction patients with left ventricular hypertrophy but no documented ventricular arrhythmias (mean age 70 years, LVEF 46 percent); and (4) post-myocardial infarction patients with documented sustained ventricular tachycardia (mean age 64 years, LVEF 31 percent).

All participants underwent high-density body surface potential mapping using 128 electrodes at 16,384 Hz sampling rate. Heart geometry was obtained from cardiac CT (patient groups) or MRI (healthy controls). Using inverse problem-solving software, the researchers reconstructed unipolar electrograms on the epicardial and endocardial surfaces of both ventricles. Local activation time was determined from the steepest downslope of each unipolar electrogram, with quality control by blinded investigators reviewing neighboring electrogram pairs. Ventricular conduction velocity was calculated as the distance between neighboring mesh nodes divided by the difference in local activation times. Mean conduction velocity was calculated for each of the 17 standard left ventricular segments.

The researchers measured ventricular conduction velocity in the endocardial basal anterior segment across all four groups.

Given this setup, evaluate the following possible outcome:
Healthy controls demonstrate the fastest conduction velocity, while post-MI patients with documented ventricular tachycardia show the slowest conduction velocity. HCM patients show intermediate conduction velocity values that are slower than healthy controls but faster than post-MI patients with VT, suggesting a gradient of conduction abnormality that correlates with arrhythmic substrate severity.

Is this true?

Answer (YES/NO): NO